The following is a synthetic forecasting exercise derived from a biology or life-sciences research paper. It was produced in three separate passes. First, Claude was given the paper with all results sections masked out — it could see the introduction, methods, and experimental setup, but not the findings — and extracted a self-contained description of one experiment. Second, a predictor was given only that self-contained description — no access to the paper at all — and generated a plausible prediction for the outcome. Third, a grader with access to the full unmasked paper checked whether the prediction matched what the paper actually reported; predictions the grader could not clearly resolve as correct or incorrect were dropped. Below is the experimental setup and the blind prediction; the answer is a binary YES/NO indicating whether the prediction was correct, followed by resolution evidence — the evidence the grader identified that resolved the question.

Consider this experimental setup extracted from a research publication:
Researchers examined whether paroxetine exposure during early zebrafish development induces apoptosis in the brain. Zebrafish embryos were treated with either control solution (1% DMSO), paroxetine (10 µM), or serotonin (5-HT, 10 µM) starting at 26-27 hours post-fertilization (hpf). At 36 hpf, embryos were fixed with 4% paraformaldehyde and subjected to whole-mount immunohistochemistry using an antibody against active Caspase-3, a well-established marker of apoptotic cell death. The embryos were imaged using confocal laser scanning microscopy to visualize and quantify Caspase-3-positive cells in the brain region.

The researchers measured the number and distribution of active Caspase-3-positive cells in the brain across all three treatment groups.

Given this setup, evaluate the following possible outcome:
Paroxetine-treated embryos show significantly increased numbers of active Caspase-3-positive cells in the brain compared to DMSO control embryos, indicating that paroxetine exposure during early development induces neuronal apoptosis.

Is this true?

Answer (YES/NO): YES